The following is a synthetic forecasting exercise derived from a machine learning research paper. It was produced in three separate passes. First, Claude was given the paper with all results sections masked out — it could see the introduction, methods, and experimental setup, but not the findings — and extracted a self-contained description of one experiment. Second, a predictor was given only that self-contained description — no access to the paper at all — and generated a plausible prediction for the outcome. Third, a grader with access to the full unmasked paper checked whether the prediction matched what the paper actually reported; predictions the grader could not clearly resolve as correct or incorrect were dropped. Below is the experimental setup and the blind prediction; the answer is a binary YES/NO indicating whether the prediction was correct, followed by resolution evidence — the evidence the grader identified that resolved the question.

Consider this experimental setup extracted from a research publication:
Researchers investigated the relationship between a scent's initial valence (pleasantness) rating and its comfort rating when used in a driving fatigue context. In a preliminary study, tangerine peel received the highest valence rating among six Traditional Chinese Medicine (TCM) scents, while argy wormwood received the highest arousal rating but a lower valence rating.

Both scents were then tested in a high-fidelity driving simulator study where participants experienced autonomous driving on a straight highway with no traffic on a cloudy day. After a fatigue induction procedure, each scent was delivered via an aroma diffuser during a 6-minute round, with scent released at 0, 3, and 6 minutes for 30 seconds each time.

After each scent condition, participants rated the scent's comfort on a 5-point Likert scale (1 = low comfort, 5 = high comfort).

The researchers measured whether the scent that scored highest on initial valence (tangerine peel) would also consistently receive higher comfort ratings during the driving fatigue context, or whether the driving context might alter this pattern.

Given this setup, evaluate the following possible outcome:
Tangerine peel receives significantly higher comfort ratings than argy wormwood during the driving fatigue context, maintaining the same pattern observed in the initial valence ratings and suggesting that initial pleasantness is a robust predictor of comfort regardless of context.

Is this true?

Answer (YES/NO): YES